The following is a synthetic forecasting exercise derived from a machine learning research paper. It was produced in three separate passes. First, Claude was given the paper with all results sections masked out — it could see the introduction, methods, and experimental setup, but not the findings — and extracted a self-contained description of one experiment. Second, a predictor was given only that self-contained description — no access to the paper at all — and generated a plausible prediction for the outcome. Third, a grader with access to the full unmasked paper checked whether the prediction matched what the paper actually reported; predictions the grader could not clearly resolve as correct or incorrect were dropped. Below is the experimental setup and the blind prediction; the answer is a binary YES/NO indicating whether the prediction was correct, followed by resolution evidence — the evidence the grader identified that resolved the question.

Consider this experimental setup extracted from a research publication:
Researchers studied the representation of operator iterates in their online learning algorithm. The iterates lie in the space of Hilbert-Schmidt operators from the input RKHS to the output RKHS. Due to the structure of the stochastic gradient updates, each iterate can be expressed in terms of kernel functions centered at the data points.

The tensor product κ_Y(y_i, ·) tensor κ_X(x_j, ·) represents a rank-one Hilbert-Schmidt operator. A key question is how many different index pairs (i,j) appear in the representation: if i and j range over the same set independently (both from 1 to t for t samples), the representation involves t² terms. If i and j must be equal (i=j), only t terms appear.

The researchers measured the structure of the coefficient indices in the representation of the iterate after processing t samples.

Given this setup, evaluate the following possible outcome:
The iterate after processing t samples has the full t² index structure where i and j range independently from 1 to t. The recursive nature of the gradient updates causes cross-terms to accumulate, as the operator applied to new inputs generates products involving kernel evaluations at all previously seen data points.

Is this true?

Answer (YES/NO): YES